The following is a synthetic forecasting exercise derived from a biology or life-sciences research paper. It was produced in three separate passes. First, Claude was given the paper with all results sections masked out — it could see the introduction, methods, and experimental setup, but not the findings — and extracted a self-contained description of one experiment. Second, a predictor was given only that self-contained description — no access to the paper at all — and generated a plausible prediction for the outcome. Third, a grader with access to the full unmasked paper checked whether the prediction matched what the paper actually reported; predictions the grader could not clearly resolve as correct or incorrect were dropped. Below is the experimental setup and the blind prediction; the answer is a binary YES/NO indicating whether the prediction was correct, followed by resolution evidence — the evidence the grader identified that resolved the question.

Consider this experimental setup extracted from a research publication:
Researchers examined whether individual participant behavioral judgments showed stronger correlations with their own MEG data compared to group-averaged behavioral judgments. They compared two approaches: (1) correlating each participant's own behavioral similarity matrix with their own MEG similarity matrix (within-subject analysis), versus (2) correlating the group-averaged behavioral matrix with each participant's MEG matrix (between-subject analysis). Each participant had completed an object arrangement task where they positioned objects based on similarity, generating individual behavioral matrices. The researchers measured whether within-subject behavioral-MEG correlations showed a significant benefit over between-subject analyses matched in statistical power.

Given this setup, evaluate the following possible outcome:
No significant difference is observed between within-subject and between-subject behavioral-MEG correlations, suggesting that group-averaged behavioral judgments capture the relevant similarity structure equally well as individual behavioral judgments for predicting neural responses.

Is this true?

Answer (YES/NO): YES